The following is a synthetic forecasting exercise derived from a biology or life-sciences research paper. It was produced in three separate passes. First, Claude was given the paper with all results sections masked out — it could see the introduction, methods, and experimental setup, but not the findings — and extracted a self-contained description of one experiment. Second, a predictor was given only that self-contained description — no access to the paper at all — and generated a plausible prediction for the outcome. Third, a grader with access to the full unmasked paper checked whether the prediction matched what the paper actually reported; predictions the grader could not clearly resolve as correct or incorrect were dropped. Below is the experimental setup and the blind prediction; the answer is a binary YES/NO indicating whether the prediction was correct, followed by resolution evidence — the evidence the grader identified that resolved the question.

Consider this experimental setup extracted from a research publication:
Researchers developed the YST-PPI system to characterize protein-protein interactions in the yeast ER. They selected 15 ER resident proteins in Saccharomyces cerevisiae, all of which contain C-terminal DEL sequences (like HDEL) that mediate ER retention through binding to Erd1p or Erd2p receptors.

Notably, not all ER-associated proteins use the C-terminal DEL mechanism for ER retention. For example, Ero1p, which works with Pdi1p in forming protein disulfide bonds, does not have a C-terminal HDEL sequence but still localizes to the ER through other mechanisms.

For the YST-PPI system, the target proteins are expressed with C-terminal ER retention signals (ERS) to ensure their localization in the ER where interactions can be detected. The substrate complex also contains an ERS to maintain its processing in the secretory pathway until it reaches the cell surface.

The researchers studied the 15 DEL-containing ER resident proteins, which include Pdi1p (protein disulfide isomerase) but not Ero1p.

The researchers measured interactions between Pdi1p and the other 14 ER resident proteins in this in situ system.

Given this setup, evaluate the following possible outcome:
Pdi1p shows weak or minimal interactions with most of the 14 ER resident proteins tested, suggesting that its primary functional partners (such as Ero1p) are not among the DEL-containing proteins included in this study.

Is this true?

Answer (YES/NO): NO